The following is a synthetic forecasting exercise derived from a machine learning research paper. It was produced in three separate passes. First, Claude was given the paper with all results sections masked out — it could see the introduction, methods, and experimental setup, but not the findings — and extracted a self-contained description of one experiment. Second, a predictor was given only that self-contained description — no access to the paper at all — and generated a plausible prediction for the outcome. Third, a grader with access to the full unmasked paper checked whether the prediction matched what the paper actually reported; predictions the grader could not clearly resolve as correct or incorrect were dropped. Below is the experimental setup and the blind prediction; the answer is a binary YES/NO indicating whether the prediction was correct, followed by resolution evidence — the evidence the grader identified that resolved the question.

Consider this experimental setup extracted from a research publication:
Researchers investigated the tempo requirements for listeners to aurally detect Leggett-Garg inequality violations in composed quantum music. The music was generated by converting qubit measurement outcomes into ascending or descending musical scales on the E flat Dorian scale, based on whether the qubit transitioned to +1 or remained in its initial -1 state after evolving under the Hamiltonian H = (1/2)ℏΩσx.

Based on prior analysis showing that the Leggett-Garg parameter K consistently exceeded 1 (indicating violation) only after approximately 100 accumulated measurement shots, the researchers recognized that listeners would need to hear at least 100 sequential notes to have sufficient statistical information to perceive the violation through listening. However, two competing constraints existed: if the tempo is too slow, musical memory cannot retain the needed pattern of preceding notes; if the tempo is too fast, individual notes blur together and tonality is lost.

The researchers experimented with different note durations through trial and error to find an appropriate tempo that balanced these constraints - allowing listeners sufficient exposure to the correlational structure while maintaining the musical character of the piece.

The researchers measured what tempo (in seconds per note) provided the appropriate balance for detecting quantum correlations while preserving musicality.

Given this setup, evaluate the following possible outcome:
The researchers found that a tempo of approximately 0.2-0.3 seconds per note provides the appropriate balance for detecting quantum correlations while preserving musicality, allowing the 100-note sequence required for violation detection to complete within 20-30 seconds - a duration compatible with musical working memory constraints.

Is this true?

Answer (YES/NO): NO